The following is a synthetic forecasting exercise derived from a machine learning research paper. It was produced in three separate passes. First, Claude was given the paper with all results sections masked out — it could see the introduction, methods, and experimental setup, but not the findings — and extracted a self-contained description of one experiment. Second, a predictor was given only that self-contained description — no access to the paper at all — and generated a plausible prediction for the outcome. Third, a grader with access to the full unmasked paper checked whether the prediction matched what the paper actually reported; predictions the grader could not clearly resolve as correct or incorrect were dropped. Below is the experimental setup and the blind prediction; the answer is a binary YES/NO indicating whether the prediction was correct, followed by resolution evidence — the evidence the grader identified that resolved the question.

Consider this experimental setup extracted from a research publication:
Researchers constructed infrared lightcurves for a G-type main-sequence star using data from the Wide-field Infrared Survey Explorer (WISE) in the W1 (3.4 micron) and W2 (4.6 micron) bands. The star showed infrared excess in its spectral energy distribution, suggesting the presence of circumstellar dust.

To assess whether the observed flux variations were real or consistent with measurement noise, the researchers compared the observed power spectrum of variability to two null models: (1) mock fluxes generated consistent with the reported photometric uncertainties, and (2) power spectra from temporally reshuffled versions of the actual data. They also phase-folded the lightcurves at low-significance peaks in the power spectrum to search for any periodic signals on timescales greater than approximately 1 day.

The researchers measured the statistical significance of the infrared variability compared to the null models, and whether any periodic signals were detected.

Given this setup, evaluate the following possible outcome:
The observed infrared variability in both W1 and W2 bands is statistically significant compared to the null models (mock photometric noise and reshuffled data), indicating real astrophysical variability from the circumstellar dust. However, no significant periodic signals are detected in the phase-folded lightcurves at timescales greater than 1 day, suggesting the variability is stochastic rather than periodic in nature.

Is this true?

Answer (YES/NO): YES